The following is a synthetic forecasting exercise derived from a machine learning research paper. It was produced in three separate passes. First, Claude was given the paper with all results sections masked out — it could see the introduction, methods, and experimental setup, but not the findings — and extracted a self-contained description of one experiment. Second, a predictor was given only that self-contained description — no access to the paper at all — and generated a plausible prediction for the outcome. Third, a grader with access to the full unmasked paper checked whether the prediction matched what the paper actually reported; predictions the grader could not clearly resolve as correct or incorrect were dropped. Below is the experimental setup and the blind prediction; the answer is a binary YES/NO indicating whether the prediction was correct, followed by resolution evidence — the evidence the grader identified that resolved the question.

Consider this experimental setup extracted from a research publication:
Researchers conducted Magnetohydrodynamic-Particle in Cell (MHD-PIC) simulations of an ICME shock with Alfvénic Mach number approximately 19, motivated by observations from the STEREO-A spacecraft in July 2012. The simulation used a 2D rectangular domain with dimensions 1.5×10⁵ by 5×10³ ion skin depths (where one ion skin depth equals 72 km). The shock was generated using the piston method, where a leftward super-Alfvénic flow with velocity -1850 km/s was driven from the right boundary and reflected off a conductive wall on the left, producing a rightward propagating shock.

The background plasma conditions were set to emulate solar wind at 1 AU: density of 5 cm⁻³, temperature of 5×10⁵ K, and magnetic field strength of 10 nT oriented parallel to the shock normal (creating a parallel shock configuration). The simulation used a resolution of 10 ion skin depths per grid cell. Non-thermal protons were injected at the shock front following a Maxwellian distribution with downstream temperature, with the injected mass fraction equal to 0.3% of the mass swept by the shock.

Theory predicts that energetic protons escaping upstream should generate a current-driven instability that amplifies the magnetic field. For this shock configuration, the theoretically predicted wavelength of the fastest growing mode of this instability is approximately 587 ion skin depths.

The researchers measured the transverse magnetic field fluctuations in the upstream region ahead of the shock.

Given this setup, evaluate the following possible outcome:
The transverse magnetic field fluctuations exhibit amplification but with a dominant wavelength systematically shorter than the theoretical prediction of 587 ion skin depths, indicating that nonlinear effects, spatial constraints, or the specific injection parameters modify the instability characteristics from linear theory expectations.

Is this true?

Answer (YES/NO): YES